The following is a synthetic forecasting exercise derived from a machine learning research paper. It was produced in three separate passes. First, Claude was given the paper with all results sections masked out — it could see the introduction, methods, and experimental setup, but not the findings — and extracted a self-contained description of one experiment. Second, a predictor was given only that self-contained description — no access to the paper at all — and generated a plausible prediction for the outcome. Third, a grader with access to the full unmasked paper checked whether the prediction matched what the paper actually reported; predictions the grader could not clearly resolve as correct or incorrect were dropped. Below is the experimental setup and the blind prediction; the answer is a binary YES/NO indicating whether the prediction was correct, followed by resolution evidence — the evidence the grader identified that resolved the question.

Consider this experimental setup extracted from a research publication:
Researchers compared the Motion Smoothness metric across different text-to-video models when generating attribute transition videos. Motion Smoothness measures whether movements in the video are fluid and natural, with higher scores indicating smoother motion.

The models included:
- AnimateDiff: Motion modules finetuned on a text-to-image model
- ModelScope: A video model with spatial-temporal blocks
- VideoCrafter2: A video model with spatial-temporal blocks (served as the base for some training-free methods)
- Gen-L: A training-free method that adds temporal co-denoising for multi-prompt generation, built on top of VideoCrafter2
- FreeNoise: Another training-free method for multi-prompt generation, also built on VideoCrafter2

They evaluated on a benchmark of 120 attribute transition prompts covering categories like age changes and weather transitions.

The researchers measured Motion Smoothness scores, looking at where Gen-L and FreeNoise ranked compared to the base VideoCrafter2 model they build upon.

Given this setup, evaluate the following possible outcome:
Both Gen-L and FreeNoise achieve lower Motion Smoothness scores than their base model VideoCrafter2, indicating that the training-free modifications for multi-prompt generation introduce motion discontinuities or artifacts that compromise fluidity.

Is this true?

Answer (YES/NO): NO